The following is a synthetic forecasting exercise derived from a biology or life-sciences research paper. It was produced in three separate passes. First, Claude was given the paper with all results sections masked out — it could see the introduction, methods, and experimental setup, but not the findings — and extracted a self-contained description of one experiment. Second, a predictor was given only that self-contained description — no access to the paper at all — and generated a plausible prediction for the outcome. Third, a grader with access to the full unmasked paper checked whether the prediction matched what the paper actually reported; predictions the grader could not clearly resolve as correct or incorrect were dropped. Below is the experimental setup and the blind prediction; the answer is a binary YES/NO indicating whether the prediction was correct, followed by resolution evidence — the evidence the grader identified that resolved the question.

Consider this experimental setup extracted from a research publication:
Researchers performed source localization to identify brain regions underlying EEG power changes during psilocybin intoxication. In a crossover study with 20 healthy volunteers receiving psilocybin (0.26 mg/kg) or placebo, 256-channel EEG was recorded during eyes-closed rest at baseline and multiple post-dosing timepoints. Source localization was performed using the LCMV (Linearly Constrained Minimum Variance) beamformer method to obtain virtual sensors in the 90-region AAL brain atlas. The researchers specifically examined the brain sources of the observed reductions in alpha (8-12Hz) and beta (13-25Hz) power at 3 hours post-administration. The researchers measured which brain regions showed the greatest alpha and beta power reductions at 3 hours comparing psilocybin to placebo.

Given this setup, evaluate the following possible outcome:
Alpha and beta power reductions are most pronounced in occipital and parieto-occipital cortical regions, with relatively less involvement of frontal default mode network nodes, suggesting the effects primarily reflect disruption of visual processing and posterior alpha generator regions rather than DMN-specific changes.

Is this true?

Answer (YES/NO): NO